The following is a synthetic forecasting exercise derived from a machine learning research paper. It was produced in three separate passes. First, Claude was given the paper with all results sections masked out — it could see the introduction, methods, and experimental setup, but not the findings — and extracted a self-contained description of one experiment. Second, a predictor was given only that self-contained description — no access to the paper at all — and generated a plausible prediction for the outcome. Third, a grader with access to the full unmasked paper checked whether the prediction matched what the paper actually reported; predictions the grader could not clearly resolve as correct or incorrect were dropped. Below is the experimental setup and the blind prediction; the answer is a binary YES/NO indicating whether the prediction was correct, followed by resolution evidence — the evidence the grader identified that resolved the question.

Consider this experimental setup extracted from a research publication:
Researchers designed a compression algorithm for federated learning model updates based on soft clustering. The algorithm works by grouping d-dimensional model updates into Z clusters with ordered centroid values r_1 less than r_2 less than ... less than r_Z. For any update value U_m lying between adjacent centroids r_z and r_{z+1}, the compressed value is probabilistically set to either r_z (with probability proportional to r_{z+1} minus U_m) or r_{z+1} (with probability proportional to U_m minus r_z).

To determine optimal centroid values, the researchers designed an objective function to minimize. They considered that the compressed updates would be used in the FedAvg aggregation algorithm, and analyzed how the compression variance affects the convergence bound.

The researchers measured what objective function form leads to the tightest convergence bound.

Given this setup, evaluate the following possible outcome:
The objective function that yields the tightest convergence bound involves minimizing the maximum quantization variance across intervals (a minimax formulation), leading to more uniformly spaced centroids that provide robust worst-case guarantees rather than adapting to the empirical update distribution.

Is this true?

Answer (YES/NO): NO